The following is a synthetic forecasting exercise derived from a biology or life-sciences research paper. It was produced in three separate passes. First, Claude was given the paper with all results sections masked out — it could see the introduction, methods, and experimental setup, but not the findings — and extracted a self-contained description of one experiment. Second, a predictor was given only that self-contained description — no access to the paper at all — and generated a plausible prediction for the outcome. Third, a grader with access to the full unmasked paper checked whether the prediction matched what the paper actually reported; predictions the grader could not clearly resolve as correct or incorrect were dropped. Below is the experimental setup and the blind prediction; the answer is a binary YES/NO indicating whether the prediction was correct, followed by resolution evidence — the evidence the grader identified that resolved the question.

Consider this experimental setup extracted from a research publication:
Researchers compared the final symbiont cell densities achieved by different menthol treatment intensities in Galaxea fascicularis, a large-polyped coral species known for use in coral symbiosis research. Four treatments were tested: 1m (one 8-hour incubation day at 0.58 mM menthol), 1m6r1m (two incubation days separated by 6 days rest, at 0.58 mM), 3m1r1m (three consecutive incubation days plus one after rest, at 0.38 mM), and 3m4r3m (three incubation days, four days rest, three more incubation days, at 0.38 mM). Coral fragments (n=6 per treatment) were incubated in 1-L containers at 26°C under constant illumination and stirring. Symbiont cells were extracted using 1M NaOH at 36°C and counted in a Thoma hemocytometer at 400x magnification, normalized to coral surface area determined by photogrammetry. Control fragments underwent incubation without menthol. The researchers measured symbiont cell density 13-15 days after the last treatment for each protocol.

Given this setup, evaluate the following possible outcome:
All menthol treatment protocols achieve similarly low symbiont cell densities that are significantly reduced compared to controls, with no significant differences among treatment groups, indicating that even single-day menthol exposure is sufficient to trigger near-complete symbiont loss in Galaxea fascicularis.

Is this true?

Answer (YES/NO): NO